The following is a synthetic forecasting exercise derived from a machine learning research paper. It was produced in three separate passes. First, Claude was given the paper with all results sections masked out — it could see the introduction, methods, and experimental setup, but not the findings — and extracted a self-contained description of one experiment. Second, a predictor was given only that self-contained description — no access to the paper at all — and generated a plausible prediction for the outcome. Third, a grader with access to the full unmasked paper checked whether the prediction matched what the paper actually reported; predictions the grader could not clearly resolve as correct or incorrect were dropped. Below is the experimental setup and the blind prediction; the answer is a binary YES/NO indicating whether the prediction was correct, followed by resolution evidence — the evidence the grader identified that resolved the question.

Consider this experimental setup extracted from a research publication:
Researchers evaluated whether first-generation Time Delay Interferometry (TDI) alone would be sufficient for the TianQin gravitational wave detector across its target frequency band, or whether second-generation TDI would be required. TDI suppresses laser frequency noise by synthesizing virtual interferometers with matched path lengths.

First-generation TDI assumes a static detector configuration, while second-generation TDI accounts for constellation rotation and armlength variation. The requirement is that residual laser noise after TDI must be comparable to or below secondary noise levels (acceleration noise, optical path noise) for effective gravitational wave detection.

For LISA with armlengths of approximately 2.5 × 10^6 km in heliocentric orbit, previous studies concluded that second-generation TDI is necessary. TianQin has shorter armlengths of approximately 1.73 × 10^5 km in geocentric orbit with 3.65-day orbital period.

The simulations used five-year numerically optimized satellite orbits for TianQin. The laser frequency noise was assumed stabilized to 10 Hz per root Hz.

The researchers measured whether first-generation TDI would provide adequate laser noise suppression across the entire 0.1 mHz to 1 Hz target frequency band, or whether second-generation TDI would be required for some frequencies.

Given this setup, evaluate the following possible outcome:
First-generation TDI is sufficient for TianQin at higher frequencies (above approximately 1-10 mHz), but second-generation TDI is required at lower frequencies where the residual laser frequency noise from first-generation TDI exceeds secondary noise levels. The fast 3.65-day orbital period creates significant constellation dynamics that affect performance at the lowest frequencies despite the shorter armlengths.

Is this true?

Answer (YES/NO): NO